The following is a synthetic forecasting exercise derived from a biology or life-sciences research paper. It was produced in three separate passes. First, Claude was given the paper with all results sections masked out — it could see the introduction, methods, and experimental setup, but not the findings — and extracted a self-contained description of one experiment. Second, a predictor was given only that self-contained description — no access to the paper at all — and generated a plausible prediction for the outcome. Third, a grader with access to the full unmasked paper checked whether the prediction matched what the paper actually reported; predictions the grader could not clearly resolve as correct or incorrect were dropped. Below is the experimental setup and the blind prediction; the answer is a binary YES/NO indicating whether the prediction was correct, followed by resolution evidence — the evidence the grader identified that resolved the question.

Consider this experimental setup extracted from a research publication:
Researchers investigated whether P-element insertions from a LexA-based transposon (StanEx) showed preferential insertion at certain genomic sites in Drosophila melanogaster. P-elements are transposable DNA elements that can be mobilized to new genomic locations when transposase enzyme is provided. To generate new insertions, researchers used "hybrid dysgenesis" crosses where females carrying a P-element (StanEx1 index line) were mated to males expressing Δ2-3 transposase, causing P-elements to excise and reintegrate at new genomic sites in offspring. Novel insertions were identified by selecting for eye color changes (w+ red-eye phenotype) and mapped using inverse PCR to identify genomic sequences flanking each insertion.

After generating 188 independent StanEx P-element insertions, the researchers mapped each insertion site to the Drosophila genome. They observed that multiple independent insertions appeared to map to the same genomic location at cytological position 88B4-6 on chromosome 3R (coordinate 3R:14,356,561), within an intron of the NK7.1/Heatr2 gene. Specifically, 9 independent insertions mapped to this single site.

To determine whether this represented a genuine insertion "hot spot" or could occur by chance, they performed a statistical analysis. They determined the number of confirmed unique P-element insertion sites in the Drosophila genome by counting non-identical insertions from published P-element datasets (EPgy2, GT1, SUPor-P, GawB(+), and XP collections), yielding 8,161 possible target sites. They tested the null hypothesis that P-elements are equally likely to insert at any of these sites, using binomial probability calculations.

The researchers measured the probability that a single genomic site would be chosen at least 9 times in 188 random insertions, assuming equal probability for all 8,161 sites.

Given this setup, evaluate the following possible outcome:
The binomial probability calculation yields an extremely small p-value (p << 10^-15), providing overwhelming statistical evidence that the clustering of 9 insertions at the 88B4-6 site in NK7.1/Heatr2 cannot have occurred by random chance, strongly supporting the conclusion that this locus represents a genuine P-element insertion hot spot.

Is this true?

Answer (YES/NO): YES